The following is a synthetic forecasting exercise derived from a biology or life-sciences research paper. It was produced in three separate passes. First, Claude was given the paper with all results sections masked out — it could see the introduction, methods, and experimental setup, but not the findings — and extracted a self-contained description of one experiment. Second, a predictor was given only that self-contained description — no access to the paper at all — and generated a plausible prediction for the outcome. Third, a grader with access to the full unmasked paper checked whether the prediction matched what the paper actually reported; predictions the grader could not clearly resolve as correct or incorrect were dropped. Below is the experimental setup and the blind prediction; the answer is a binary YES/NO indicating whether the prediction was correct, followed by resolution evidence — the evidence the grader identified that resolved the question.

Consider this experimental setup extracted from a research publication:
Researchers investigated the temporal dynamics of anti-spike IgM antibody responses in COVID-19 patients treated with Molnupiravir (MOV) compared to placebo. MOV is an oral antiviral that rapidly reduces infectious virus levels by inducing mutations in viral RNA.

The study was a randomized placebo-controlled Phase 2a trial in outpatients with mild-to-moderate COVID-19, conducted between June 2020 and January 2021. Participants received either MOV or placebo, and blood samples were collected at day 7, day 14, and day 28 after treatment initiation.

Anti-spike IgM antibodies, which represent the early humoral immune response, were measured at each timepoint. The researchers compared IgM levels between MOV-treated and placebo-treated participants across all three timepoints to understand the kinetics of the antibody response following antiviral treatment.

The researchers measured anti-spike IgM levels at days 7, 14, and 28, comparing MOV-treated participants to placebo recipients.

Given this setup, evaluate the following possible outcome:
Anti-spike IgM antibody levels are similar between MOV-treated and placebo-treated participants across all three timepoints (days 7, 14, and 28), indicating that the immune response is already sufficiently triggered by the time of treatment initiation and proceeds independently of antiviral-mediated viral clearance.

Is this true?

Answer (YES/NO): NO